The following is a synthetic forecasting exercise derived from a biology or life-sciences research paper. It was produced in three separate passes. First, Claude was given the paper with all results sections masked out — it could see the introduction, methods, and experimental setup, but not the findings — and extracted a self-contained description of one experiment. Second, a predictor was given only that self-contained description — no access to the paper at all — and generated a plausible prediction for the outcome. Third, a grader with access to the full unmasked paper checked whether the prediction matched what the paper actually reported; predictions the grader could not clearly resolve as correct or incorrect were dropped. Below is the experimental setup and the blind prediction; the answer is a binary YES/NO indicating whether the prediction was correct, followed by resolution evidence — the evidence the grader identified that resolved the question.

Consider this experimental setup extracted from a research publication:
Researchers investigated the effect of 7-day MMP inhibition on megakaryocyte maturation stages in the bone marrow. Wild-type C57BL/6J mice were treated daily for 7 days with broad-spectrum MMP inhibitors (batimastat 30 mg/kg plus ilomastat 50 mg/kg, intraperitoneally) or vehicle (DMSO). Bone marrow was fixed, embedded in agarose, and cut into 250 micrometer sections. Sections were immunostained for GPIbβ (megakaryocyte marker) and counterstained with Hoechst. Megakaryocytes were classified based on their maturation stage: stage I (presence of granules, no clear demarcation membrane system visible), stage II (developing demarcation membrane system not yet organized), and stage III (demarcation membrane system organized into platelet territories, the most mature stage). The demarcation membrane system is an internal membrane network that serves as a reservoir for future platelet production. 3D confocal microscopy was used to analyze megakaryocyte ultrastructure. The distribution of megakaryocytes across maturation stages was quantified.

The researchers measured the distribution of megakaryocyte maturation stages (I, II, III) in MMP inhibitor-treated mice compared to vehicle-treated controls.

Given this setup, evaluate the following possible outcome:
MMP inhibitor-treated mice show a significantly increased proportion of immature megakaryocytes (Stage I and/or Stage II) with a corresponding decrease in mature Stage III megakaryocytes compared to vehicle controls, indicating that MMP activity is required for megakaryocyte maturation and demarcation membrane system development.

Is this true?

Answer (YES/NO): YES